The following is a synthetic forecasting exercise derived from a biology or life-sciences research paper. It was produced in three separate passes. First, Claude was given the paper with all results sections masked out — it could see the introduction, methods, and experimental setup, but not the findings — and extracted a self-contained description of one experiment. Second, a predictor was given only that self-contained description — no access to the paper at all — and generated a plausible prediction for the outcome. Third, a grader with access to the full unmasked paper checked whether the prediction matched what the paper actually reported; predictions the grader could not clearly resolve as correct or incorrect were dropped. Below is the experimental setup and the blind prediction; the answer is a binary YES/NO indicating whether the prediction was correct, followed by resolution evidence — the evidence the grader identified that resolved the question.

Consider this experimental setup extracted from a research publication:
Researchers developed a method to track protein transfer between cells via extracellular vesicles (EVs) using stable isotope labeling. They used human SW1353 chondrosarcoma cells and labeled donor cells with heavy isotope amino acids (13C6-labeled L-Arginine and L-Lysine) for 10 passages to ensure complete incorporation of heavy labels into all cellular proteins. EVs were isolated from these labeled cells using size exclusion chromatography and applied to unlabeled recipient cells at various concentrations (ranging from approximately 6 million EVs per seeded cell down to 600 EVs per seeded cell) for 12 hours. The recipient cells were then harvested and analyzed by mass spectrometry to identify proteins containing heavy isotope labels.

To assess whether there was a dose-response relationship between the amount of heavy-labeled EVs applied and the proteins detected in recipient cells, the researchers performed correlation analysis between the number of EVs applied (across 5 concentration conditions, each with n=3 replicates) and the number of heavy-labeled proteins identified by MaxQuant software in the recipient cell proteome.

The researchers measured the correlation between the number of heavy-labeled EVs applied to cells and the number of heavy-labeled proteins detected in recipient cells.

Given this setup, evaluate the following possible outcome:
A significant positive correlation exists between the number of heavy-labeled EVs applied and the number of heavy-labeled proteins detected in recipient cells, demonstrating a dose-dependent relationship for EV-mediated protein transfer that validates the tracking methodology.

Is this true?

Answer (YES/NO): NO